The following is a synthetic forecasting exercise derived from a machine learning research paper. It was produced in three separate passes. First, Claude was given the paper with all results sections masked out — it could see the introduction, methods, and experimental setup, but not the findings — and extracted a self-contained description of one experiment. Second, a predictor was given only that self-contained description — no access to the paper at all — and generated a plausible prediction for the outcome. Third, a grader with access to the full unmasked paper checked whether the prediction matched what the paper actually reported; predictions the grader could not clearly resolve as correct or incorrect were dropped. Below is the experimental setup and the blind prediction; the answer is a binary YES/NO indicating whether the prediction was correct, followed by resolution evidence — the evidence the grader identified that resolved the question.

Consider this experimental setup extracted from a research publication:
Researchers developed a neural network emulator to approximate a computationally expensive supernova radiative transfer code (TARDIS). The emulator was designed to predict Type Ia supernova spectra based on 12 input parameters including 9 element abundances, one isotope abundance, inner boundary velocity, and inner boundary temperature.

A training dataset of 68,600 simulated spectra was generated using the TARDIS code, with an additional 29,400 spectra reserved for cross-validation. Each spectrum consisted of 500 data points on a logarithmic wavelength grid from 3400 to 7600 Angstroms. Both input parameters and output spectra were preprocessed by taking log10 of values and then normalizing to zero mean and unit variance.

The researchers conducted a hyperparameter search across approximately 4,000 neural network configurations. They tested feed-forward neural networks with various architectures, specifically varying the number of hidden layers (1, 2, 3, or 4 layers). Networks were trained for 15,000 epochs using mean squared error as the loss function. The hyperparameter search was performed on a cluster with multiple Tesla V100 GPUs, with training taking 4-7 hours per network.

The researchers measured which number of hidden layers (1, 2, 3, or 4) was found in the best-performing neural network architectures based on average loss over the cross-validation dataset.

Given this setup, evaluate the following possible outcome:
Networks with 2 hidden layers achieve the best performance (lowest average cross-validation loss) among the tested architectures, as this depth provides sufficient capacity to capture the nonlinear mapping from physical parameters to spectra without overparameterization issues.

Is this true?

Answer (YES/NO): NO